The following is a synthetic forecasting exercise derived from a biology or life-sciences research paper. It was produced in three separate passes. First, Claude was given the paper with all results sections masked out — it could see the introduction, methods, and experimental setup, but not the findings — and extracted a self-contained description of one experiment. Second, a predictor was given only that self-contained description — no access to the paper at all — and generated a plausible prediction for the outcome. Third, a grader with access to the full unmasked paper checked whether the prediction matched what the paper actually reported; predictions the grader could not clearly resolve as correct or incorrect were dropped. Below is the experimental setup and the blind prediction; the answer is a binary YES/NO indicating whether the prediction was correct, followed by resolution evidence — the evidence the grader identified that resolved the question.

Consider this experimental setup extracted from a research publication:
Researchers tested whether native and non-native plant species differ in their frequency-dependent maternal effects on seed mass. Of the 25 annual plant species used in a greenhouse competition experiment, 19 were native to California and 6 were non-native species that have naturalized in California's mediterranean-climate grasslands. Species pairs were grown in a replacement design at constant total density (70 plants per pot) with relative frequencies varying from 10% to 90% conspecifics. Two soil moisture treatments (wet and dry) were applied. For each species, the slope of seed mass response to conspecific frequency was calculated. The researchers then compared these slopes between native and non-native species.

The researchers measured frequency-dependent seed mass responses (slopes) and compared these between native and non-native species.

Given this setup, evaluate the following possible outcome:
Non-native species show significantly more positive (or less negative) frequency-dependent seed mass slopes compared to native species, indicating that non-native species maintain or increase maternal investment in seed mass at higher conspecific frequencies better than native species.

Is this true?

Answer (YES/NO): NO